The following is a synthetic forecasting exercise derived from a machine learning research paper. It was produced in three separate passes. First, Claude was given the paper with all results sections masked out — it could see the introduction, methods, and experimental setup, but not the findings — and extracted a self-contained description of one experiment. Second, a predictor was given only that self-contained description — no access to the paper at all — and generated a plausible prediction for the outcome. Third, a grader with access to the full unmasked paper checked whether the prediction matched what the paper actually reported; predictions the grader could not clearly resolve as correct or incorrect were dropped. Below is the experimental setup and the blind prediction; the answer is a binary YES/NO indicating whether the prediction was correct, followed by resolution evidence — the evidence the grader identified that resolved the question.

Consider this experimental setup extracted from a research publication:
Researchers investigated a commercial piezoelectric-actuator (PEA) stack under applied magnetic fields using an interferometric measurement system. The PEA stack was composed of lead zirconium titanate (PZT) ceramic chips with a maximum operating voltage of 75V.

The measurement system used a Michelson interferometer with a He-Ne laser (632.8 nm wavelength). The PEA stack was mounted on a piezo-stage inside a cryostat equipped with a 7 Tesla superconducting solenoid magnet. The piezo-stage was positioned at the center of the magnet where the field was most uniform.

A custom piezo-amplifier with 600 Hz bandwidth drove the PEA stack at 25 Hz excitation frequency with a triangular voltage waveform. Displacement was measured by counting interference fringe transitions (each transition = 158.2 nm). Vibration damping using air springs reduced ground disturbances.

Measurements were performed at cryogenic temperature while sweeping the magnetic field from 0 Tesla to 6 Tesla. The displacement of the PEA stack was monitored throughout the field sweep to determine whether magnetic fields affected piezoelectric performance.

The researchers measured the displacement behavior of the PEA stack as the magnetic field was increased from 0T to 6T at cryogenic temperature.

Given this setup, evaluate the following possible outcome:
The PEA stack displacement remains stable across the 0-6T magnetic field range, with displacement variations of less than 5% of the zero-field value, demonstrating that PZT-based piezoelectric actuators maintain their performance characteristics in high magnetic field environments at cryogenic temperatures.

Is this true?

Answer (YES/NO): YES